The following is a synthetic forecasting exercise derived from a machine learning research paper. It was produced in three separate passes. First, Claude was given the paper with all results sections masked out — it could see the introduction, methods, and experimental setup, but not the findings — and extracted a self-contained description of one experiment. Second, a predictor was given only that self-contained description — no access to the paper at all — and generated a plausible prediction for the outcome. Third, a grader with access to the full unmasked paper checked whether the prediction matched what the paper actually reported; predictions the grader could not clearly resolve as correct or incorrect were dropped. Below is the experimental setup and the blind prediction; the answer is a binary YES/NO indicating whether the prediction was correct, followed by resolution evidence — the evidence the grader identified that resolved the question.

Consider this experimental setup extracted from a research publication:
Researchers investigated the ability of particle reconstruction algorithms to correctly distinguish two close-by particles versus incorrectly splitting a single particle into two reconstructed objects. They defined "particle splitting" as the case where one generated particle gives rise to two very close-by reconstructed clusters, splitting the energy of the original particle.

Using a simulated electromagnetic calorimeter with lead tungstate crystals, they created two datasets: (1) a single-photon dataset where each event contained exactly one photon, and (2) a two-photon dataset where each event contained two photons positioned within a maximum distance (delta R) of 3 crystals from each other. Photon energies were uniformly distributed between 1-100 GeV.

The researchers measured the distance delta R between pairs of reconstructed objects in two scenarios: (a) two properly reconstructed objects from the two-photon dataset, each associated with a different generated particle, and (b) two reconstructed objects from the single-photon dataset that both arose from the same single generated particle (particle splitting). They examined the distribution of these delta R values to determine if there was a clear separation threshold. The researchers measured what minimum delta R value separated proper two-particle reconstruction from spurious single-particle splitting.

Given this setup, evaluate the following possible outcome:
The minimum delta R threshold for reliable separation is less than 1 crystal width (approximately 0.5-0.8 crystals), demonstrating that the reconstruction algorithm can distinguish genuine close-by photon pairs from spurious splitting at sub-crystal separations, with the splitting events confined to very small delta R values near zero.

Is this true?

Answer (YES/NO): NO